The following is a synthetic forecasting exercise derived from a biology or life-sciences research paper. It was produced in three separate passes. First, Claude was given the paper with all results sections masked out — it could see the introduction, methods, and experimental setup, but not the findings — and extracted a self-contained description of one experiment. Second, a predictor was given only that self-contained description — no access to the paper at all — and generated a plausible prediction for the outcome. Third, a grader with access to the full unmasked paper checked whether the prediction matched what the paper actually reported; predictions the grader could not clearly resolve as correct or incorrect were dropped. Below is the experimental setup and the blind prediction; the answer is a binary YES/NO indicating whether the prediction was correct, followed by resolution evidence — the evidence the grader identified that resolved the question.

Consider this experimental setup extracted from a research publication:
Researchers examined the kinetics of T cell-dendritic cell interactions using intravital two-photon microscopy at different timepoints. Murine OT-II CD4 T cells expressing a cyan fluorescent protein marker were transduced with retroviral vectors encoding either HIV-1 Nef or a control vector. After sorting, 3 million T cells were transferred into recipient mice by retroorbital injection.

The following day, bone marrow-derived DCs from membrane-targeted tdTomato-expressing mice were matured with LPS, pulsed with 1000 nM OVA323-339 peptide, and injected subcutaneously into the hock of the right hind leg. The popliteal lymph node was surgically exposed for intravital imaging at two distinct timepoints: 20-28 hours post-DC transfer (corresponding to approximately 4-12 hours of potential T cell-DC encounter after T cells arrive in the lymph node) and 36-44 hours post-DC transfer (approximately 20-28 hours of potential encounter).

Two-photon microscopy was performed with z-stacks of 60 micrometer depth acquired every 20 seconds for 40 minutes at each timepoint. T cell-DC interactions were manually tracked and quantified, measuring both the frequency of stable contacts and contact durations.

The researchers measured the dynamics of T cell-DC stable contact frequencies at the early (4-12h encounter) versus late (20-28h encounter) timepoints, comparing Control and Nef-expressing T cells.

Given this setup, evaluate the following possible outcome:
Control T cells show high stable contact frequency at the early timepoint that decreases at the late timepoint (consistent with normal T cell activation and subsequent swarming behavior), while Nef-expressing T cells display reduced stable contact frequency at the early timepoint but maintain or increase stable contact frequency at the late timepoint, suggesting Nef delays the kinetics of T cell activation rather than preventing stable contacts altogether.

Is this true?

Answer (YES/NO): NO